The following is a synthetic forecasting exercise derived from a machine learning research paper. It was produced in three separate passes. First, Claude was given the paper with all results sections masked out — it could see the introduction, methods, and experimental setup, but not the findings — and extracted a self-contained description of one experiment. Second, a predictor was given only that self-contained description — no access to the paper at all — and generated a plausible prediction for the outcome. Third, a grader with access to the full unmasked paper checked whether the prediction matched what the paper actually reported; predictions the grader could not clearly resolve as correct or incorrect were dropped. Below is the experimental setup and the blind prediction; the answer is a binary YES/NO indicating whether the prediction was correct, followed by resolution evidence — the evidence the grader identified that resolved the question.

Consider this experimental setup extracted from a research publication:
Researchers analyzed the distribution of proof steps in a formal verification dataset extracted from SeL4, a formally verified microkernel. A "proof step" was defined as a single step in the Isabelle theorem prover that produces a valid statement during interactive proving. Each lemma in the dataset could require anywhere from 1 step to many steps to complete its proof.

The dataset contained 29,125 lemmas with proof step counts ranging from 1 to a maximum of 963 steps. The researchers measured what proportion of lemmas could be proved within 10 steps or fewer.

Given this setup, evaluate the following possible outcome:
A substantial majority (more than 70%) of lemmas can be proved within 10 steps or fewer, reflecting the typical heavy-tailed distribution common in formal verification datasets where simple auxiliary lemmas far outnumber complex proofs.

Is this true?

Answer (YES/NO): YES